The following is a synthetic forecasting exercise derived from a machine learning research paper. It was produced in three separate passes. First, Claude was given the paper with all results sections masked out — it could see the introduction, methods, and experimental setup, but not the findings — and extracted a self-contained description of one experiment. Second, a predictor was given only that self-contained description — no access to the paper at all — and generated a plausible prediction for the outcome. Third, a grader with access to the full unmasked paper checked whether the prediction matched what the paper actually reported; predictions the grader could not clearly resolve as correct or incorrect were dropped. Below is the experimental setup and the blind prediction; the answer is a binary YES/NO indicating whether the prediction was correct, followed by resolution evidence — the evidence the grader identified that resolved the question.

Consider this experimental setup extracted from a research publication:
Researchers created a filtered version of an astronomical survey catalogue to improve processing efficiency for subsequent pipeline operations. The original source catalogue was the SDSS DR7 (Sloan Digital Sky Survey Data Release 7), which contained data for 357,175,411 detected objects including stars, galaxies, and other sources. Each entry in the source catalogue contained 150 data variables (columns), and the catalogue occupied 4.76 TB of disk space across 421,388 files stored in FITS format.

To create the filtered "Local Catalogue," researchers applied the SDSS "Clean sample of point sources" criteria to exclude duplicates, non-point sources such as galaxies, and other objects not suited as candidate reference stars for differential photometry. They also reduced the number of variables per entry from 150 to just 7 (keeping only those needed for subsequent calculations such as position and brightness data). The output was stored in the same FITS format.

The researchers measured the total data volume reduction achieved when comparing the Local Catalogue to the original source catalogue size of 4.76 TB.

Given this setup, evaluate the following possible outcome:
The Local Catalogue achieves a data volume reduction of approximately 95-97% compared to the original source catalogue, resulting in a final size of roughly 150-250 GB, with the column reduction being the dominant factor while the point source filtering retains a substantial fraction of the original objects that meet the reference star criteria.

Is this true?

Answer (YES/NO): NO